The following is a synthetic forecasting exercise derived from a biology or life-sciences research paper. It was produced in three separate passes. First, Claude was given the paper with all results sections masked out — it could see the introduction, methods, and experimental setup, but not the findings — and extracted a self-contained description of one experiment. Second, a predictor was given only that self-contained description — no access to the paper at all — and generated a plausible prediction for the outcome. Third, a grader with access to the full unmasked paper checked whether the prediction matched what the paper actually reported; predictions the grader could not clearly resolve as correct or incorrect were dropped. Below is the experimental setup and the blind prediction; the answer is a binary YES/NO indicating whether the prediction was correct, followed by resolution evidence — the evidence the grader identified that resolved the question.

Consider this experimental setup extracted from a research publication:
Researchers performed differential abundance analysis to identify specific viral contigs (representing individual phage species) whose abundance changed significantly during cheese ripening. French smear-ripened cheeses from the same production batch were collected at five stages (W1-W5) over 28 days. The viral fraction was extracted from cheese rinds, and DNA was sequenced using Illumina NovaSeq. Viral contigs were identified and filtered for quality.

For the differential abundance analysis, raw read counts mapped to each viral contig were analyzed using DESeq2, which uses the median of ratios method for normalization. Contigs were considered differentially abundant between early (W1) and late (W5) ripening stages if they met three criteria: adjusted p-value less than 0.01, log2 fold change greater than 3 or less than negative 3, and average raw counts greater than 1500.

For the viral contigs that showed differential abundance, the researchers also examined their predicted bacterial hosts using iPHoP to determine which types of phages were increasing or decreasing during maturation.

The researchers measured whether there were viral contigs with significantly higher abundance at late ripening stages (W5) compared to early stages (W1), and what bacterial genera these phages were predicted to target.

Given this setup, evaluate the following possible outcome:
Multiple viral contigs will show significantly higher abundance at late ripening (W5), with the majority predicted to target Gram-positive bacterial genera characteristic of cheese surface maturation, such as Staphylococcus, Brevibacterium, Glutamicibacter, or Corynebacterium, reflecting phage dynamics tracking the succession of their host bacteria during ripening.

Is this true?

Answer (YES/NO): NO